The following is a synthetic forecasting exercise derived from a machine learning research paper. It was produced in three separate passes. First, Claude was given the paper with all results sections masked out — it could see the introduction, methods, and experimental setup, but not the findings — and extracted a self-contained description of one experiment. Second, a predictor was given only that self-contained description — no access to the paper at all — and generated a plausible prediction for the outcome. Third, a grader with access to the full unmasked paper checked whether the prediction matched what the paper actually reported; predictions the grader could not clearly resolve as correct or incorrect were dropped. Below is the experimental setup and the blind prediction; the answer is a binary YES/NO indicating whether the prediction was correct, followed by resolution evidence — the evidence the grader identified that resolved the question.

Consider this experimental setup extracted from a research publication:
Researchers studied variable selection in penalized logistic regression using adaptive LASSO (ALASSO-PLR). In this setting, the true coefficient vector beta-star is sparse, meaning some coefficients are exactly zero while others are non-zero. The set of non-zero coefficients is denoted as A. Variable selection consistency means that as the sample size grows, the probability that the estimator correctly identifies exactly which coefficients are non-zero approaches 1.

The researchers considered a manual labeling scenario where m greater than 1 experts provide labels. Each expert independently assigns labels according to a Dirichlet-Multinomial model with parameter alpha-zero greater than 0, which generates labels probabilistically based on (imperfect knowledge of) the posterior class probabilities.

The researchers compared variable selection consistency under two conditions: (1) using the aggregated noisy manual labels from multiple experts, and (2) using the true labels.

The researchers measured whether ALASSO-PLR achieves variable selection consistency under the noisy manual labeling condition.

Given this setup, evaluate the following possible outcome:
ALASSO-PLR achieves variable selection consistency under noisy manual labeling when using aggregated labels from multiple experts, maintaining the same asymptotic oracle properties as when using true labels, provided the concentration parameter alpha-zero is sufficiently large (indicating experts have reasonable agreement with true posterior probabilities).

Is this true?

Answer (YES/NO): NO